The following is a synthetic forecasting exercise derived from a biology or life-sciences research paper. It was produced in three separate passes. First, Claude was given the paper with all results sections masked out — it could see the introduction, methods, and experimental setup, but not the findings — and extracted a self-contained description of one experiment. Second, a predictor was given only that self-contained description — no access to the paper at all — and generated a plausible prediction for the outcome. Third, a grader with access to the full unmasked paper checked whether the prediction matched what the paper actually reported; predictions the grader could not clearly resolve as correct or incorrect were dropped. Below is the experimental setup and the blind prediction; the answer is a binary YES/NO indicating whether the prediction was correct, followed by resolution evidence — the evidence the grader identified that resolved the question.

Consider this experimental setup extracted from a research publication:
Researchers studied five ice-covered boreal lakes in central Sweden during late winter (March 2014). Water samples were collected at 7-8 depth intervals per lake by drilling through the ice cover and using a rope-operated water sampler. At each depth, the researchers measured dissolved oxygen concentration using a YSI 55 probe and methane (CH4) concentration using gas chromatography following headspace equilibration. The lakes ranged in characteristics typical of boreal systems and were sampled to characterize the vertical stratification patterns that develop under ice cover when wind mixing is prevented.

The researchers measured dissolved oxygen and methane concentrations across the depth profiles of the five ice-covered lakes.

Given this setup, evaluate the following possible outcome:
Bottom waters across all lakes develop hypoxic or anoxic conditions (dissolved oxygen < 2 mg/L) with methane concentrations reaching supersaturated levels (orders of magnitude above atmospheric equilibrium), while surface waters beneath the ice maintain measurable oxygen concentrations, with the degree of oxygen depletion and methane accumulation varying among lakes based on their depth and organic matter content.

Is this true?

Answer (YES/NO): NO